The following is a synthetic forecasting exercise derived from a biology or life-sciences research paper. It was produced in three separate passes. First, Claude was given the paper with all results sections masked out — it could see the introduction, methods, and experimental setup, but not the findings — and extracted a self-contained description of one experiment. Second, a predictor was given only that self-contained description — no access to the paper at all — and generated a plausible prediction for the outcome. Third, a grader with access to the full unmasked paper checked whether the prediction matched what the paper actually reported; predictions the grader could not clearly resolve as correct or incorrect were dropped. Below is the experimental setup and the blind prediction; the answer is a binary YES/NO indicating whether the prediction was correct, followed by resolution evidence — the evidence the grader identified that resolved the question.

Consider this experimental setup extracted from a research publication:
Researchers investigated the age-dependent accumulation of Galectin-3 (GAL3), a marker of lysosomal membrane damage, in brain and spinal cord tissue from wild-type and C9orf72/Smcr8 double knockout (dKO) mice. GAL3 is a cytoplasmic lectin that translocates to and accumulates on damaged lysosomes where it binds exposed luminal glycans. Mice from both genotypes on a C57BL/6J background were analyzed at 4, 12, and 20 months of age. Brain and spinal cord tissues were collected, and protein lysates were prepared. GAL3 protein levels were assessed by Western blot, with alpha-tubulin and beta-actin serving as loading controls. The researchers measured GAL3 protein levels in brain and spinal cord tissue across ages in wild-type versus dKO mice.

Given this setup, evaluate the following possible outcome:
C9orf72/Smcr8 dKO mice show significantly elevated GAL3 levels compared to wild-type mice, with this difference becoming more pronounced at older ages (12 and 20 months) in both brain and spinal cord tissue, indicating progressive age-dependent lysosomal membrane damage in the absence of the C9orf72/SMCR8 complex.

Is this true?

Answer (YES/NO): YES